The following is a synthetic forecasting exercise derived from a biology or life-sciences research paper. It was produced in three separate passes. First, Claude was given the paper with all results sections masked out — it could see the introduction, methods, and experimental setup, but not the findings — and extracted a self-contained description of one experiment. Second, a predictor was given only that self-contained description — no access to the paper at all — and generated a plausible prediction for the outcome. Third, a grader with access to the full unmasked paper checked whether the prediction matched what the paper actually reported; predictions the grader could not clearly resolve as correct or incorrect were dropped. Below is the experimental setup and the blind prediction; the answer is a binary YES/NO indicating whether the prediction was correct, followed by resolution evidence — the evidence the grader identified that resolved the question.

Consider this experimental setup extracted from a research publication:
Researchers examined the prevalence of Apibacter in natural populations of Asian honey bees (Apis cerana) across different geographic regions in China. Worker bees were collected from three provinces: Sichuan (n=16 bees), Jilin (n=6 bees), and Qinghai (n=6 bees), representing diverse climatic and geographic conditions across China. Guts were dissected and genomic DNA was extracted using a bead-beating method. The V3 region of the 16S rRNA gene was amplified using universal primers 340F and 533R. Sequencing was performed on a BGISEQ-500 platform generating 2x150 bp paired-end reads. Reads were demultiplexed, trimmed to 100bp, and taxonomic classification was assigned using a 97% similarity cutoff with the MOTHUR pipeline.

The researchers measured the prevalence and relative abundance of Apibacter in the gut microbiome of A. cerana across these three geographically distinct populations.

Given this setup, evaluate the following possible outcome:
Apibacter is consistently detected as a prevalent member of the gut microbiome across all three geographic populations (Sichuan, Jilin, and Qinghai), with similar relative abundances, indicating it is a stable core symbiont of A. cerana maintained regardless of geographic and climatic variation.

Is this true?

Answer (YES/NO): NO